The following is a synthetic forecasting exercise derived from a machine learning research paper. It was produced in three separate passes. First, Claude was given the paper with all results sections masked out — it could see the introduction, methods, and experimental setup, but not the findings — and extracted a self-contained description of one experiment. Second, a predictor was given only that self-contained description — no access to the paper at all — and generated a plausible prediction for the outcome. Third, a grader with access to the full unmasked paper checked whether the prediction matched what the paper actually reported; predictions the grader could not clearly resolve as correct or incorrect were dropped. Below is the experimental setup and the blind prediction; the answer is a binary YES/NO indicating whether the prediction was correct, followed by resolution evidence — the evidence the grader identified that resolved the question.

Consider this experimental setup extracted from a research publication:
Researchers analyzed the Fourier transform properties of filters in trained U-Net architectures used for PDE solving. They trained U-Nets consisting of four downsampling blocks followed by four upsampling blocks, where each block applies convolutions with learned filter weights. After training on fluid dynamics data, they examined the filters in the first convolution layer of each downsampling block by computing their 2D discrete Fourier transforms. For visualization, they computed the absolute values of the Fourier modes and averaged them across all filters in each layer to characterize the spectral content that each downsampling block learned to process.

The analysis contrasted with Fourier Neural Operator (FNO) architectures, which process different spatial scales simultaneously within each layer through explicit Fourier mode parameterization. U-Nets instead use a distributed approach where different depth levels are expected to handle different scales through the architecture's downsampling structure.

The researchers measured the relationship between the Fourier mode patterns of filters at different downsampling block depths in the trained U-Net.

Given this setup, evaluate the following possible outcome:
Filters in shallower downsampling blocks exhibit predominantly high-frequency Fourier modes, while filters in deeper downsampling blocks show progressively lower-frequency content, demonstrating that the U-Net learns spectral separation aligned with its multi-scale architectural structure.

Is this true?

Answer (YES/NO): NO